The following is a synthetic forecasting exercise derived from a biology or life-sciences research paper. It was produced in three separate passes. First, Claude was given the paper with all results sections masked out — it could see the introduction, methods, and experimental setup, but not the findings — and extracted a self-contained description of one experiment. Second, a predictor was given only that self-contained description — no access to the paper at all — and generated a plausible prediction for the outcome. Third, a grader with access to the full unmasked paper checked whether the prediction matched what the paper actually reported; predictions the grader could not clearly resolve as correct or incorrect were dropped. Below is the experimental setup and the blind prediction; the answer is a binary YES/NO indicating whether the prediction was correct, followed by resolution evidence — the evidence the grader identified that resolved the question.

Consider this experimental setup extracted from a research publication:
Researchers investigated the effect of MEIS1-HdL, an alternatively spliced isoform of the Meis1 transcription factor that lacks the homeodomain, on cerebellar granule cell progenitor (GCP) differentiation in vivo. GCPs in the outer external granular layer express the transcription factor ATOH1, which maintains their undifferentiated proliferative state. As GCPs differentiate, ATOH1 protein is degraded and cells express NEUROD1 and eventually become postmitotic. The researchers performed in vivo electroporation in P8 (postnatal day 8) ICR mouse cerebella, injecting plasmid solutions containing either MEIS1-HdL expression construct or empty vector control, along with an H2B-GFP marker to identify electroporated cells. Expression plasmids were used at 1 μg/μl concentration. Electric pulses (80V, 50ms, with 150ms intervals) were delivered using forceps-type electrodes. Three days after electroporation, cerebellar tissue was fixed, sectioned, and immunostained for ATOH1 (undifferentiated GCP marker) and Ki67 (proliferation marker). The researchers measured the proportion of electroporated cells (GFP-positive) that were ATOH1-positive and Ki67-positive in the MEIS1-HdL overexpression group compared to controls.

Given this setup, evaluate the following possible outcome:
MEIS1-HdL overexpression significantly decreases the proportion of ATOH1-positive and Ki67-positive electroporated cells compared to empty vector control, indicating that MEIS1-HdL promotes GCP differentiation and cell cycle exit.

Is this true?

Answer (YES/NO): NO